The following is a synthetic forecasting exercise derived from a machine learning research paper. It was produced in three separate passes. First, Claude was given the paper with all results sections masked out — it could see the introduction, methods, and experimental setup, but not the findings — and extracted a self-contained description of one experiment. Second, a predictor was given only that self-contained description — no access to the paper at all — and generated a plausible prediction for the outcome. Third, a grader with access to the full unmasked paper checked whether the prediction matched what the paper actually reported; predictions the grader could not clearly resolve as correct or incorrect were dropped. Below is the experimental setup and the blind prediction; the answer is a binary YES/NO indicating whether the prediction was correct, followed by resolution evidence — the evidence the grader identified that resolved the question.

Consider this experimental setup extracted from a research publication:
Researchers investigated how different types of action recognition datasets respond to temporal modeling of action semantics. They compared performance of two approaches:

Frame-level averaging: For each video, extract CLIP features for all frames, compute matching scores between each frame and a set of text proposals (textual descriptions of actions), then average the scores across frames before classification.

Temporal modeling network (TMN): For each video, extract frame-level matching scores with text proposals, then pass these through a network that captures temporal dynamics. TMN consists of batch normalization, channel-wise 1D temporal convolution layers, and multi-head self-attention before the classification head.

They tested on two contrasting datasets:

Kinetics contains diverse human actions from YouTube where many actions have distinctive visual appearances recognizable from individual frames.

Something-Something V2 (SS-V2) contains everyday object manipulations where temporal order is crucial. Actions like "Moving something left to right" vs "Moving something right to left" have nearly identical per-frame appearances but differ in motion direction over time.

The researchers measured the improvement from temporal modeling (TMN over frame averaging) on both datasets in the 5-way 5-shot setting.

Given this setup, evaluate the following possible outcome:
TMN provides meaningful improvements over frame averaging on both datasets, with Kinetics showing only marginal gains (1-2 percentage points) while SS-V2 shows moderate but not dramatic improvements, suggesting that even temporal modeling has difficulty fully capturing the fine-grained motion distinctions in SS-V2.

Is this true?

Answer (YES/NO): NO